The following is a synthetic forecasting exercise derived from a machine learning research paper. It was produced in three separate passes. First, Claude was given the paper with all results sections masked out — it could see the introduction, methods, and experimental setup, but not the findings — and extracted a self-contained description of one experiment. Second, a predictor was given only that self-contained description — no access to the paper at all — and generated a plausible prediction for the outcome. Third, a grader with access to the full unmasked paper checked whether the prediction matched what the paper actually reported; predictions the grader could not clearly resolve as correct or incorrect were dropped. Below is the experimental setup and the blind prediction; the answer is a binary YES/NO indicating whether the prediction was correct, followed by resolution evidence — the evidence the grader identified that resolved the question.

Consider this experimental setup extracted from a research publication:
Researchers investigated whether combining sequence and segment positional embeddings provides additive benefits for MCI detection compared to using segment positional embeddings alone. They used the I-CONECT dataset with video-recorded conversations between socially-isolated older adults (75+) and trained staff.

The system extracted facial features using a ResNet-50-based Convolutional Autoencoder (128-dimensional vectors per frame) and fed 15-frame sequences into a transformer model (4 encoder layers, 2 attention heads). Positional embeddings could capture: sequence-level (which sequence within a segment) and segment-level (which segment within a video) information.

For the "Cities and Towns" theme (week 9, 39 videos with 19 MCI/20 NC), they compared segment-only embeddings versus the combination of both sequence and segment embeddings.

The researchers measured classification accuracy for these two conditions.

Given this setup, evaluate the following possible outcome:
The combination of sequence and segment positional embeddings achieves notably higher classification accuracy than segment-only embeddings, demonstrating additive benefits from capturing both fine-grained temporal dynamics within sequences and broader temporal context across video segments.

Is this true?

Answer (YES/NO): NO